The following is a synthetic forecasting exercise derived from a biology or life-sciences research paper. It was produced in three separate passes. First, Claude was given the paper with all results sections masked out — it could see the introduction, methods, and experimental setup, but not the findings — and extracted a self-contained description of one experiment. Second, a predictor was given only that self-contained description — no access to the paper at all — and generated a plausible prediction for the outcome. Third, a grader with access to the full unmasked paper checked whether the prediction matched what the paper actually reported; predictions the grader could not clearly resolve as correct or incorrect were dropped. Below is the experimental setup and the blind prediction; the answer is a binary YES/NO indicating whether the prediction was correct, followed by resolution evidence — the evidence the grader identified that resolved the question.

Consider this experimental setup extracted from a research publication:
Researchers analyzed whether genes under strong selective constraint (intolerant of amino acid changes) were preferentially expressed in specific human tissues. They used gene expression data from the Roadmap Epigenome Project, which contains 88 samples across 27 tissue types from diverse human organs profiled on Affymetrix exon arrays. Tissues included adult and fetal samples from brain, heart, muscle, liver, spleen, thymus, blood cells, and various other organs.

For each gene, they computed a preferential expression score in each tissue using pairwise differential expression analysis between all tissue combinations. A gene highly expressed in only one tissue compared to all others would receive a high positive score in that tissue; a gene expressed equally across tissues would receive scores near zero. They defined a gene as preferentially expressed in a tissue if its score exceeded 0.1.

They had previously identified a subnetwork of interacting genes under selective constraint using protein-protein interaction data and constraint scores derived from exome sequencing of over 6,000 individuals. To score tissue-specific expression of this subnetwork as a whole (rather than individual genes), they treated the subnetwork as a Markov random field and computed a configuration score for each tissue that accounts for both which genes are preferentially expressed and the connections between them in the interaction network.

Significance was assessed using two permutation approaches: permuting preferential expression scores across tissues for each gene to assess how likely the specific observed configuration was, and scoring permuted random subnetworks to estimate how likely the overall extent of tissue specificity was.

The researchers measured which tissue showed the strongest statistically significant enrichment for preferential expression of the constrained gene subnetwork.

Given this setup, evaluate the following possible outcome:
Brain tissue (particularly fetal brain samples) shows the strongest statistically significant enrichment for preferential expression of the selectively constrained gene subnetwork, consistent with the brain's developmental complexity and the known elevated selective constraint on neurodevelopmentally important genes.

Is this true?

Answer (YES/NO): YES